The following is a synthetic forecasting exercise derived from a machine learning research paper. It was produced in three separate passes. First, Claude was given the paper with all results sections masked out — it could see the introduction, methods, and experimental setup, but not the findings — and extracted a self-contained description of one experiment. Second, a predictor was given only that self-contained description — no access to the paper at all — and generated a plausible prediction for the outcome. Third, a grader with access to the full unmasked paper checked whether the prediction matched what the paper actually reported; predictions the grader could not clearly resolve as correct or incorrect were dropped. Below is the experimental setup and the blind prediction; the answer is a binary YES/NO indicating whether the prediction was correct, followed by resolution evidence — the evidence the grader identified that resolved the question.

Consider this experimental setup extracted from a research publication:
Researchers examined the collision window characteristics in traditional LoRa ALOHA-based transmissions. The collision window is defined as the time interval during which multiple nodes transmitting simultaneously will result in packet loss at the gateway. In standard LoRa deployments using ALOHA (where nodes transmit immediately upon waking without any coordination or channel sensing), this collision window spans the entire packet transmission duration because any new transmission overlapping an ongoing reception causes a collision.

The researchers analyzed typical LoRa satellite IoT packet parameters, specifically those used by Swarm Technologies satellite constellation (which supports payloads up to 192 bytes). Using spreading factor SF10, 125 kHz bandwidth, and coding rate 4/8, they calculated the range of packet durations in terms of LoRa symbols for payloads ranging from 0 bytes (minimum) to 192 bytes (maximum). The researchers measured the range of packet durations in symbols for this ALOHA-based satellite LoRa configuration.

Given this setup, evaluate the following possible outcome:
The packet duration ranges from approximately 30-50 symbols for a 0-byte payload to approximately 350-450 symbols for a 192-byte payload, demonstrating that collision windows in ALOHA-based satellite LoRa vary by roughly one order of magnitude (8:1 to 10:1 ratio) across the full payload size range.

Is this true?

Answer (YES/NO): NO